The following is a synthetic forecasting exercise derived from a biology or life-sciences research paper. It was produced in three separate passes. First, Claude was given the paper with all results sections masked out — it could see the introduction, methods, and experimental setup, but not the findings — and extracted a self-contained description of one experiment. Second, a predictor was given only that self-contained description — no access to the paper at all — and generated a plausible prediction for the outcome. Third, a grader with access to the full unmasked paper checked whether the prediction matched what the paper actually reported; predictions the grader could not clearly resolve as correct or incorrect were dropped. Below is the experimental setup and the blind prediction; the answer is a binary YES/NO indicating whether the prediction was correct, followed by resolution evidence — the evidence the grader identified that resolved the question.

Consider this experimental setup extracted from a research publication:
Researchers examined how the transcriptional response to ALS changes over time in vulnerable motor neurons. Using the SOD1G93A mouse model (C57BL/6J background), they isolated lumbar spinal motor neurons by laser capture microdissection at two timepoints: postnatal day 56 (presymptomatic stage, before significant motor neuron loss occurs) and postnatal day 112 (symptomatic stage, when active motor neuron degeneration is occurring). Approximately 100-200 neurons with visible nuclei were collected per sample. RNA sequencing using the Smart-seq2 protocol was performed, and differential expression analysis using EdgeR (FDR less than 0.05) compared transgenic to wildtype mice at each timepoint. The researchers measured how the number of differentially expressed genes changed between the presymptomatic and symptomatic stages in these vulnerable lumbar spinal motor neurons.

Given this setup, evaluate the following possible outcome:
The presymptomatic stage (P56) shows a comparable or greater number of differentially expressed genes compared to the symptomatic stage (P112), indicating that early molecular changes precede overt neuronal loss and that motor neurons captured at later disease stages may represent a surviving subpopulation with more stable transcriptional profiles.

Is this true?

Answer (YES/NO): NO